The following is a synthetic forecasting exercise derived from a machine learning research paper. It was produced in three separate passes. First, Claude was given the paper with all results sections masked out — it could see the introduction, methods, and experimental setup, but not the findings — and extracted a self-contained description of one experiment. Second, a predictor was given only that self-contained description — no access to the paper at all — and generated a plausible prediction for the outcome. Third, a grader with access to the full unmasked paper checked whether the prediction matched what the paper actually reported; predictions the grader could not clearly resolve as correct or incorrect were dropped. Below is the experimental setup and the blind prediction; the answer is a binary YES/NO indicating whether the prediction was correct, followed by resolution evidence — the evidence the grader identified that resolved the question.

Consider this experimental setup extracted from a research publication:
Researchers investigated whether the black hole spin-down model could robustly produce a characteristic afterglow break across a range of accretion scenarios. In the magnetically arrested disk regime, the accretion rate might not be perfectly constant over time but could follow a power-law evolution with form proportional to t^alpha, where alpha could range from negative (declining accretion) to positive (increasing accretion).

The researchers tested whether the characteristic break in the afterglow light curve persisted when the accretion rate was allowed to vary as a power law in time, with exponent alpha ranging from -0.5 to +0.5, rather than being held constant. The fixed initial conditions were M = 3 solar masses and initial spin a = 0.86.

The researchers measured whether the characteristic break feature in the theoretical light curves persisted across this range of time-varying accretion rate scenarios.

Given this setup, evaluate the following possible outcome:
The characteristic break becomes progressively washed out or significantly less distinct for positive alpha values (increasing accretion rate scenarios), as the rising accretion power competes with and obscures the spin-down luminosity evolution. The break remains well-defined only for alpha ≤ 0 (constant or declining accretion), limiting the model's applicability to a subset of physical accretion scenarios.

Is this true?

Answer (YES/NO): NO